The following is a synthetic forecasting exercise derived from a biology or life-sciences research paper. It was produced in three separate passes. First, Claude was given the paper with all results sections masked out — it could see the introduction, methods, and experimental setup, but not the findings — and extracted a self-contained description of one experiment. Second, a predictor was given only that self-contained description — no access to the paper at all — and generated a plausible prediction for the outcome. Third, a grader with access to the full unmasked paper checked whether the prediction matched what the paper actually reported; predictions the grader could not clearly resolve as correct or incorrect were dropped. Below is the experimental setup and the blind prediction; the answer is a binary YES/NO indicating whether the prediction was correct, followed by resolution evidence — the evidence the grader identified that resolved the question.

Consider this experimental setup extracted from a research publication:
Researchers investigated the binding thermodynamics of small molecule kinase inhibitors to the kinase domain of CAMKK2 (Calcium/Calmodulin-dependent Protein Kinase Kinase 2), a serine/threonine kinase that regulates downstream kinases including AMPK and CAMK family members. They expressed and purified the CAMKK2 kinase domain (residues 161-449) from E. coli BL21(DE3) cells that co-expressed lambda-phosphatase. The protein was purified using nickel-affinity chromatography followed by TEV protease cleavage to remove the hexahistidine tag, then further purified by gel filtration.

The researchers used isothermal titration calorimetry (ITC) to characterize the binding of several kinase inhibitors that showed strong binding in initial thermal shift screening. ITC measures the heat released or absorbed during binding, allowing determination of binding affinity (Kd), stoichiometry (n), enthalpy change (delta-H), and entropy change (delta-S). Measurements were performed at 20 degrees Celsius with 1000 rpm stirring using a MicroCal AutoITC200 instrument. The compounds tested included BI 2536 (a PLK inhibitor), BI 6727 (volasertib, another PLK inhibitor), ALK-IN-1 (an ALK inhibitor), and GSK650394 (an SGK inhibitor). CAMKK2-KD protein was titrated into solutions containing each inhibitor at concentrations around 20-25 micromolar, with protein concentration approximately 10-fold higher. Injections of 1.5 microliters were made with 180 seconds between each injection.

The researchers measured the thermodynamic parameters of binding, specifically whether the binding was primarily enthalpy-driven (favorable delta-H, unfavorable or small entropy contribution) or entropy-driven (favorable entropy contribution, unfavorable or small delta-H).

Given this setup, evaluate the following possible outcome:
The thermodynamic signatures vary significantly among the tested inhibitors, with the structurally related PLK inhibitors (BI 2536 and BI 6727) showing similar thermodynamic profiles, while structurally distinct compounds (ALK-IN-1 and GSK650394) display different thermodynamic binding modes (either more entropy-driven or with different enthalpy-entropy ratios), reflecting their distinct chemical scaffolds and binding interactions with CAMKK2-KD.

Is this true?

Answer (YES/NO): NO